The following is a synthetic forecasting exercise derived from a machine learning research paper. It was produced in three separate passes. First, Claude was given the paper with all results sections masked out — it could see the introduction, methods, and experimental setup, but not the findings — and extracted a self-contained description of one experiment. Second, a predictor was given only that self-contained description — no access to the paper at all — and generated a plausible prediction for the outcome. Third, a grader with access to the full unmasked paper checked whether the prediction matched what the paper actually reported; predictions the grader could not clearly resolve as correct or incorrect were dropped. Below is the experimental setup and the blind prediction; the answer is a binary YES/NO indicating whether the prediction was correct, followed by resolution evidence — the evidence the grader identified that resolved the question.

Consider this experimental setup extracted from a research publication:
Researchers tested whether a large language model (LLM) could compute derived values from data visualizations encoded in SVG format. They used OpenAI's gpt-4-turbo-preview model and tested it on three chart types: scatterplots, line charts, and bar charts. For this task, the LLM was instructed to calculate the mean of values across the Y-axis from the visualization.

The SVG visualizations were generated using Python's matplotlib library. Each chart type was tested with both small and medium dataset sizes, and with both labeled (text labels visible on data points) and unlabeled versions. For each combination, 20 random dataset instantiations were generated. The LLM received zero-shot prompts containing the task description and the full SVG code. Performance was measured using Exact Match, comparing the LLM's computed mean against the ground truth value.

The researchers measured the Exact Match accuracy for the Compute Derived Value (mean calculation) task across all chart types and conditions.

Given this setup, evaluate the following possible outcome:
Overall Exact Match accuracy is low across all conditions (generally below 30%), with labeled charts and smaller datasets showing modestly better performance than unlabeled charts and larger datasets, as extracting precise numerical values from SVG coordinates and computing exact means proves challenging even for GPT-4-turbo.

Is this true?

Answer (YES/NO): NO